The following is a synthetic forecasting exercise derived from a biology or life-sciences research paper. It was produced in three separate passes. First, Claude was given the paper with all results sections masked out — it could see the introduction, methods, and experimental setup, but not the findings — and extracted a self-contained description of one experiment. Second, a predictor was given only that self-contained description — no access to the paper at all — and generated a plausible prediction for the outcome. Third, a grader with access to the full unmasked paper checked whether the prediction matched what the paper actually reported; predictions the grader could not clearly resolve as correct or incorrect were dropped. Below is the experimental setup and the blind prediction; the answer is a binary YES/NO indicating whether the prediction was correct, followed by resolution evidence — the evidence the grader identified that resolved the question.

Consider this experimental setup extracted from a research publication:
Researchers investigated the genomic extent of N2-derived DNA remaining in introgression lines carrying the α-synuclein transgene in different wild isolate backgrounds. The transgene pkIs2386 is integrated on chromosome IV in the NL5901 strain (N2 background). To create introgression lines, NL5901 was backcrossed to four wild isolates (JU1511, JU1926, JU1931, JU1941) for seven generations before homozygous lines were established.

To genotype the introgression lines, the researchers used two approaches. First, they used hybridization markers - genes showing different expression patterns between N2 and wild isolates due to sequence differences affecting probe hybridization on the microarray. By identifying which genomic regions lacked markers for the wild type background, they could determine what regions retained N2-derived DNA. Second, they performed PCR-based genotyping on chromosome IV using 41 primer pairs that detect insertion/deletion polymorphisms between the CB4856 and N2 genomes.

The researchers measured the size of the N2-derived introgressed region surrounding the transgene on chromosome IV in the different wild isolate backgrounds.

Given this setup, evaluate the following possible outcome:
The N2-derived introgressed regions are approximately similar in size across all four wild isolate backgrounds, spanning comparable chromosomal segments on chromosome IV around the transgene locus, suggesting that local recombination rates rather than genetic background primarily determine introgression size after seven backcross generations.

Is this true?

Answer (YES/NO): NO